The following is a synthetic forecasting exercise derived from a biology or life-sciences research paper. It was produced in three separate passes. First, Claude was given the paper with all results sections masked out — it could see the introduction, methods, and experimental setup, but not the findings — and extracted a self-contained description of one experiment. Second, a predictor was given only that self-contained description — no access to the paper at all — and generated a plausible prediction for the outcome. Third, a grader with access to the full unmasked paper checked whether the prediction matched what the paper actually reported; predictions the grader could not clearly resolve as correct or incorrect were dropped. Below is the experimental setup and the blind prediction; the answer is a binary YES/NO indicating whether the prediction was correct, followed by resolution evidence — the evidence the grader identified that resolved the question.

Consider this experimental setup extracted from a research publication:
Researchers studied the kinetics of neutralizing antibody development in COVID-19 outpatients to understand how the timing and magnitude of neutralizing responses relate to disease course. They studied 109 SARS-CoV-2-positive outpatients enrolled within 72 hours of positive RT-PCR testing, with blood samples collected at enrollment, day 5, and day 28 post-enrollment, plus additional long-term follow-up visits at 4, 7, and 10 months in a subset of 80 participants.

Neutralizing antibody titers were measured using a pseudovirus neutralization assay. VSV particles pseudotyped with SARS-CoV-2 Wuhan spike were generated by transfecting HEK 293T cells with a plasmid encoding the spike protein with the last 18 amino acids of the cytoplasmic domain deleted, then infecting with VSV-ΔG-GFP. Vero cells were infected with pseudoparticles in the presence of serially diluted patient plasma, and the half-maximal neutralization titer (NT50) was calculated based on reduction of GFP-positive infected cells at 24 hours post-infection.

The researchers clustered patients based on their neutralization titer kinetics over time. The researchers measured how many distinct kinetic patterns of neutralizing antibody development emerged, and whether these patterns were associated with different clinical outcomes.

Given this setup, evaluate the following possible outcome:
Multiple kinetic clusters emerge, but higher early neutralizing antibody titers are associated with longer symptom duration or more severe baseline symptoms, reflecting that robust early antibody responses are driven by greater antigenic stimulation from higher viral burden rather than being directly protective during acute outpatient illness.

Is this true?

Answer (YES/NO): NO